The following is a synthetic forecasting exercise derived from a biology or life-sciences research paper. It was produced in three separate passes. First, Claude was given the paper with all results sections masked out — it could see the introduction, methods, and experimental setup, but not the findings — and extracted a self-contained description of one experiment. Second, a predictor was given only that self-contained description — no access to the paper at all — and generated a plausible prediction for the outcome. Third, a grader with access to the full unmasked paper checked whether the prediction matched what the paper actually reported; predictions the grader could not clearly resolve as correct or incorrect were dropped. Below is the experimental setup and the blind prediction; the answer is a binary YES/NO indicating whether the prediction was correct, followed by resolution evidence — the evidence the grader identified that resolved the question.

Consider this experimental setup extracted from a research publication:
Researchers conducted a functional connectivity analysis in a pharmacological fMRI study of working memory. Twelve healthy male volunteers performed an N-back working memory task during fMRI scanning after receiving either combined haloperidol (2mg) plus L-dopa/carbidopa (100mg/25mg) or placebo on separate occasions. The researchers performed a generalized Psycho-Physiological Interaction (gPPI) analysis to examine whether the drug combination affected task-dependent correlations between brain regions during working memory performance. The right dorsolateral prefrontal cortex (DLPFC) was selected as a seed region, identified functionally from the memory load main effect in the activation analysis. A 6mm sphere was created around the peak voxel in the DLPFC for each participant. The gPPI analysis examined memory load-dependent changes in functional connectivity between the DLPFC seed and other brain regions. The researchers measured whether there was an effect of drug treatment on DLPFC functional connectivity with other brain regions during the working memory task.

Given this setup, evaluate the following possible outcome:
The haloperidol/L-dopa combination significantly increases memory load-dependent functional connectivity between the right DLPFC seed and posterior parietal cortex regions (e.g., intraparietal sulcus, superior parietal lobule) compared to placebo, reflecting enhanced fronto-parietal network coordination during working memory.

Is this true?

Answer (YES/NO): NO